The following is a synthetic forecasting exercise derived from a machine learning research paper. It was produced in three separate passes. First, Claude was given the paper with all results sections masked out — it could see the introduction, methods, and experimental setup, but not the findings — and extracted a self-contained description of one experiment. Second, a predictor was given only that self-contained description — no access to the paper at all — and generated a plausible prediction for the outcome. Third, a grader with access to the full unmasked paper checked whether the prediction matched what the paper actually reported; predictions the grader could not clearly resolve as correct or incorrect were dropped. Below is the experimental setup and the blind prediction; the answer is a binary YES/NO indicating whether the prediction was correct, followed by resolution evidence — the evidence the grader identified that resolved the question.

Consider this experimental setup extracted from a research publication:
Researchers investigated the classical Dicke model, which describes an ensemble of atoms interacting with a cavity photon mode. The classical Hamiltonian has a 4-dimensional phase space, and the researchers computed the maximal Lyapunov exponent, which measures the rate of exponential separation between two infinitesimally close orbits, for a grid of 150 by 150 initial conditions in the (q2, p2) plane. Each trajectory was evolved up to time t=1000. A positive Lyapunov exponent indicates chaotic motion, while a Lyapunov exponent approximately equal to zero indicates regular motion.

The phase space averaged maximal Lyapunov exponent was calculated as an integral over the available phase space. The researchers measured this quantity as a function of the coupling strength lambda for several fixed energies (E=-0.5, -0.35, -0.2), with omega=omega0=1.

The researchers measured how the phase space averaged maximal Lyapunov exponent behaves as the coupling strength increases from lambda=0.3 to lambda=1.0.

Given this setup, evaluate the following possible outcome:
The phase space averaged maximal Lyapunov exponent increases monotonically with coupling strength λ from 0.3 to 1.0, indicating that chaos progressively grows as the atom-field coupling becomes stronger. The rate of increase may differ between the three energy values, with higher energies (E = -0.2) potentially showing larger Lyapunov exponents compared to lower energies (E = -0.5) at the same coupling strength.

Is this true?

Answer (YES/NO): YES